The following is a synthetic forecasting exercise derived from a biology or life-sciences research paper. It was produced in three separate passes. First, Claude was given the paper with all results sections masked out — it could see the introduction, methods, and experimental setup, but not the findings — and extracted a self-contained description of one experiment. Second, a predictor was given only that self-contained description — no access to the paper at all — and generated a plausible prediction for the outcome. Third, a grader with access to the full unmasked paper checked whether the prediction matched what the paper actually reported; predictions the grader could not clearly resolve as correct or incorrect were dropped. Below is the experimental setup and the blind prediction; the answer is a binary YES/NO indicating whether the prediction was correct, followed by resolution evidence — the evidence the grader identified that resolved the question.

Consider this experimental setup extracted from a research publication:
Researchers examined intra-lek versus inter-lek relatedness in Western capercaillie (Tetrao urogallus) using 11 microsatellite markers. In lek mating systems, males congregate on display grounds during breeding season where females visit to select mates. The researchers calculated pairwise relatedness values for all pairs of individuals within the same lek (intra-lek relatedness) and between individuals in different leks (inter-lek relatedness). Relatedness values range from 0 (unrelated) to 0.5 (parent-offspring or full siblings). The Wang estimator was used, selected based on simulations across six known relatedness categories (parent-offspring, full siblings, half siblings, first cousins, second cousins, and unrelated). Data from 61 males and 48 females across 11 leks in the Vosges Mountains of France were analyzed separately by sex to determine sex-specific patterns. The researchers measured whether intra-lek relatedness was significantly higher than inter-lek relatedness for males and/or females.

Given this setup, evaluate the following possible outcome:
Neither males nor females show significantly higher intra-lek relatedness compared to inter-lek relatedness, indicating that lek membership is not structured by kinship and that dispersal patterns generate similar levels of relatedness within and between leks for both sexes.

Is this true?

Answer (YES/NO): NO